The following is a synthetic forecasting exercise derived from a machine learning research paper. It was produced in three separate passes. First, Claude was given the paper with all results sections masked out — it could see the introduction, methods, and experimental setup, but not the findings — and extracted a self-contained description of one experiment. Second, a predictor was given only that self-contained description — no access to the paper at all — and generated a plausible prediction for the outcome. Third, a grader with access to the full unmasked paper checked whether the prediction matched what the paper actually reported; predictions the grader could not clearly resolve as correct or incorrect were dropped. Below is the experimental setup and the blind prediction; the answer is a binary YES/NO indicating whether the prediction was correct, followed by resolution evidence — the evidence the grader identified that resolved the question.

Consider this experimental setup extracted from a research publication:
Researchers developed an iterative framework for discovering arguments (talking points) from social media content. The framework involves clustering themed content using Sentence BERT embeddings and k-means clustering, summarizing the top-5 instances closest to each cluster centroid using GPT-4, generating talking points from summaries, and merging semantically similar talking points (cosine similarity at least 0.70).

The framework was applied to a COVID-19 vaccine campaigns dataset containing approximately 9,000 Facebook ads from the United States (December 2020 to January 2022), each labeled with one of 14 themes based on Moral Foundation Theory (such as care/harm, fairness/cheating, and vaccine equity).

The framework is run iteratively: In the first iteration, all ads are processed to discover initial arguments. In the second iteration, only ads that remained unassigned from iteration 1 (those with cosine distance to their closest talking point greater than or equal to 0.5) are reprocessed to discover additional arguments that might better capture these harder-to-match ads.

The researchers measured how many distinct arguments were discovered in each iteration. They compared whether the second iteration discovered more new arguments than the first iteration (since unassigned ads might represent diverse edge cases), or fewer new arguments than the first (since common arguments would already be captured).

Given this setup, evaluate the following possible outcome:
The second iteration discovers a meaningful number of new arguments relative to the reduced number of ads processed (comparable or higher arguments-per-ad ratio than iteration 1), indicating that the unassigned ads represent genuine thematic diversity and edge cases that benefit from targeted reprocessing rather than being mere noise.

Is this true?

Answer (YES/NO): YES